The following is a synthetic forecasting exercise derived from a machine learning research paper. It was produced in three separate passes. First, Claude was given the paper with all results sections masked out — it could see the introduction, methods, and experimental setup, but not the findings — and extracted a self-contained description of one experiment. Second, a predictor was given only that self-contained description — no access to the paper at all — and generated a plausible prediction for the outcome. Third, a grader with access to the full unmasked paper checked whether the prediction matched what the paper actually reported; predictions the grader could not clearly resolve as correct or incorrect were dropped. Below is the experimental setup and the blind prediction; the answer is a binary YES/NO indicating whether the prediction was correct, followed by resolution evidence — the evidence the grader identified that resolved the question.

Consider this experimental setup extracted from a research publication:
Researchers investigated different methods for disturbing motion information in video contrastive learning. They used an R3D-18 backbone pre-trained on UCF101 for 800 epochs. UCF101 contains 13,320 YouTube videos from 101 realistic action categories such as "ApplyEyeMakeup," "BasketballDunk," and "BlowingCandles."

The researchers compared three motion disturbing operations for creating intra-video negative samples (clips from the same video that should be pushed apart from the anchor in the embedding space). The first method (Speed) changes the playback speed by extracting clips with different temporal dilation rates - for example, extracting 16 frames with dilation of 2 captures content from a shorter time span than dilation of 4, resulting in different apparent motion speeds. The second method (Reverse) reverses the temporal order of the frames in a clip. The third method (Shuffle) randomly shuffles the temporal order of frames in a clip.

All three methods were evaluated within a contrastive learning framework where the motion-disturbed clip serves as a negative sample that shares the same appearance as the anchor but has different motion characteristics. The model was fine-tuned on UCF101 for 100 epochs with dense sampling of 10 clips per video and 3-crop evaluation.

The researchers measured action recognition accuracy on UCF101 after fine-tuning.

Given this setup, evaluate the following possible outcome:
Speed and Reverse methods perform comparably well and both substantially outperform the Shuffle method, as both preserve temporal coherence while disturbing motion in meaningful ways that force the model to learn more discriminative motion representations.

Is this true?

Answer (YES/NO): NO